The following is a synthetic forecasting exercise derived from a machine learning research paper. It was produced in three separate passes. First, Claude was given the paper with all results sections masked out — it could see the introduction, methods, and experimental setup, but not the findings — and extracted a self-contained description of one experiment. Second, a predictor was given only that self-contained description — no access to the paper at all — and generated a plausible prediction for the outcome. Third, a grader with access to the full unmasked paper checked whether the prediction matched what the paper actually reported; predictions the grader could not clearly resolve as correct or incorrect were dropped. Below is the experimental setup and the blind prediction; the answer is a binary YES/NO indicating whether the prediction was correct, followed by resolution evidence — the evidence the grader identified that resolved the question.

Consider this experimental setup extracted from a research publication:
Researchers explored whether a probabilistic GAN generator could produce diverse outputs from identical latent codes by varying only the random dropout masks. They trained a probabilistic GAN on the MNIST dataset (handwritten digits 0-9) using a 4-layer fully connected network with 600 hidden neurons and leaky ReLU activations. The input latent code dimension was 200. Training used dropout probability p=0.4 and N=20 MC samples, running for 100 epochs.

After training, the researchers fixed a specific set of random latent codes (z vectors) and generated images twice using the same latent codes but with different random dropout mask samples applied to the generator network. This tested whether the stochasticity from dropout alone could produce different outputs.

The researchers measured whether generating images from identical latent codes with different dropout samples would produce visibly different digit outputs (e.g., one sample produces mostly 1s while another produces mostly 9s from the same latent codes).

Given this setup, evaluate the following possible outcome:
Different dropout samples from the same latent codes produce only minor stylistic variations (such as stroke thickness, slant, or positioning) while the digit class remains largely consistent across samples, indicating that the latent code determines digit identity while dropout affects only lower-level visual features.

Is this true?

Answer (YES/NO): NO